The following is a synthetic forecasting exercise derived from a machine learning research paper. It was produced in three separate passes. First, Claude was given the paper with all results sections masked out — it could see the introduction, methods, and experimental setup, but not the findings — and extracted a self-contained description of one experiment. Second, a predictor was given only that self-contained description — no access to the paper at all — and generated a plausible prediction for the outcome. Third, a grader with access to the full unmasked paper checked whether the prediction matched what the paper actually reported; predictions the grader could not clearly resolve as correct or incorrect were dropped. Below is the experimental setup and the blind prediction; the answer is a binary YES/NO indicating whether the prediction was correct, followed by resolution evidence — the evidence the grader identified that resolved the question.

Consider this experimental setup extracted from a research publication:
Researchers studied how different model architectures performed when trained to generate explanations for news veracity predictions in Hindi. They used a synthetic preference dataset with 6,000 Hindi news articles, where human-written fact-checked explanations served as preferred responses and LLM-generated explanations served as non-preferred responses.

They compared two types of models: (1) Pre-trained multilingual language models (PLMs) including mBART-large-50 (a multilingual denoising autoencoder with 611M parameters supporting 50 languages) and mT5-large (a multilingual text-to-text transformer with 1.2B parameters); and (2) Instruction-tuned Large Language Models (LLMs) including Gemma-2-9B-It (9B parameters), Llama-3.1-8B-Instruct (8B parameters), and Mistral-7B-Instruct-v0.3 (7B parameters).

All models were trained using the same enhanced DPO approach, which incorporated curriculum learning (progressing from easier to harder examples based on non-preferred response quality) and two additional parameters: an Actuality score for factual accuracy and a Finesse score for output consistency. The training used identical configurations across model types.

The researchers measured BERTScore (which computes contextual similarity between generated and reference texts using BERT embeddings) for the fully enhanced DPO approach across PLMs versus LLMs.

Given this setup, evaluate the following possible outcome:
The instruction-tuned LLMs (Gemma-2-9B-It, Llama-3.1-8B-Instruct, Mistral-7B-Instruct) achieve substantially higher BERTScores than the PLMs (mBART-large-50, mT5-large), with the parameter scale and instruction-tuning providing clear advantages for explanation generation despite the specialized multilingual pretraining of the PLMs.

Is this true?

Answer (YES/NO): NO